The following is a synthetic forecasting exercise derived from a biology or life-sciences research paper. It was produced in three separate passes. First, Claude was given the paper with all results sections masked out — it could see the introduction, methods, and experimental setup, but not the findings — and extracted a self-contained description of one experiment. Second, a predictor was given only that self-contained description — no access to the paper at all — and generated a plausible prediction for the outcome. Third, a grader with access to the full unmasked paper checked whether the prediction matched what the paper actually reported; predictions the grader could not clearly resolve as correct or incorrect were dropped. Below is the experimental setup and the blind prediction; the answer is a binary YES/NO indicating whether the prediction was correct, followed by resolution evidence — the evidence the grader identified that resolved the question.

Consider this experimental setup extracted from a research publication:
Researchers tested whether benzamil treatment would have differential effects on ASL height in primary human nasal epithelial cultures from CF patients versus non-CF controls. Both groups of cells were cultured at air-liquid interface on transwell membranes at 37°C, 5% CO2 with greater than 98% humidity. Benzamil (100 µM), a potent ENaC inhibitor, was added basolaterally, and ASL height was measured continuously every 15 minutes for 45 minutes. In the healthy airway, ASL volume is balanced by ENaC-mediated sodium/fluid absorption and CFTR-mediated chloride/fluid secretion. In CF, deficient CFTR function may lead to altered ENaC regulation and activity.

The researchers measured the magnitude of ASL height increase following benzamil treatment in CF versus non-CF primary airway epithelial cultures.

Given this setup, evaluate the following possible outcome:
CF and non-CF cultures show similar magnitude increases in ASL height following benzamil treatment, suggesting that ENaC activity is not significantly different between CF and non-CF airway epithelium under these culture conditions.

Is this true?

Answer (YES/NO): NO